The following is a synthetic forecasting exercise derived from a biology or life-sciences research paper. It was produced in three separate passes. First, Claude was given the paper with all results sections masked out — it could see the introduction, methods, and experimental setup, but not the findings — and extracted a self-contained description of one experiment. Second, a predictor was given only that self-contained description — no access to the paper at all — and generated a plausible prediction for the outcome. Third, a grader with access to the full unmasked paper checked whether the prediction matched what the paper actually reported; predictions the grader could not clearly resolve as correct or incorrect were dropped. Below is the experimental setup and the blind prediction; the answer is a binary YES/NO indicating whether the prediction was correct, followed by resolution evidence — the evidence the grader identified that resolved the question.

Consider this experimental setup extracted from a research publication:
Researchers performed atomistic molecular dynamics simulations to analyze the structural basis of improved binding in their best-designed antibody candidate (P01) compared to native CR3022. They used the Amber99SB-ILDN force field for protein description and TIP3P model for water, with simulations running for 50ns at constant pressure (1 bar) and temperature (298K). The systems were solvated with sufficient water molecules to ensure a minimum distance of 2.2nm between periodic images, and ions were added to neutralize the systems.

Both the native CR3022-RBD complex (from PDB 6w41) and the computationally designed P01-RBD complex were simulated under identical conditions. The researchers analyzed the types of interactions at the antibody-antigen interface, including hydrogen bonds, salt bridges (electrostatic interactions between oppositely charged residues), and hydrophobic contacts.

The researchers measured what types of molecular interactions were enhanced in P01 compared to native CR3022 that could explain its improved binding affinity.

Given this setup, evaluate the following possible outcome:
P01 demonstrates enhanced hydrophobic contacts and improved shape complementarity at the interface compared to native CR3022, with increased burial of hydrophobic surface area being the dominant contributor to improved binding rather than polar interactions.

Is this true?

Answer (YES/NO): NO